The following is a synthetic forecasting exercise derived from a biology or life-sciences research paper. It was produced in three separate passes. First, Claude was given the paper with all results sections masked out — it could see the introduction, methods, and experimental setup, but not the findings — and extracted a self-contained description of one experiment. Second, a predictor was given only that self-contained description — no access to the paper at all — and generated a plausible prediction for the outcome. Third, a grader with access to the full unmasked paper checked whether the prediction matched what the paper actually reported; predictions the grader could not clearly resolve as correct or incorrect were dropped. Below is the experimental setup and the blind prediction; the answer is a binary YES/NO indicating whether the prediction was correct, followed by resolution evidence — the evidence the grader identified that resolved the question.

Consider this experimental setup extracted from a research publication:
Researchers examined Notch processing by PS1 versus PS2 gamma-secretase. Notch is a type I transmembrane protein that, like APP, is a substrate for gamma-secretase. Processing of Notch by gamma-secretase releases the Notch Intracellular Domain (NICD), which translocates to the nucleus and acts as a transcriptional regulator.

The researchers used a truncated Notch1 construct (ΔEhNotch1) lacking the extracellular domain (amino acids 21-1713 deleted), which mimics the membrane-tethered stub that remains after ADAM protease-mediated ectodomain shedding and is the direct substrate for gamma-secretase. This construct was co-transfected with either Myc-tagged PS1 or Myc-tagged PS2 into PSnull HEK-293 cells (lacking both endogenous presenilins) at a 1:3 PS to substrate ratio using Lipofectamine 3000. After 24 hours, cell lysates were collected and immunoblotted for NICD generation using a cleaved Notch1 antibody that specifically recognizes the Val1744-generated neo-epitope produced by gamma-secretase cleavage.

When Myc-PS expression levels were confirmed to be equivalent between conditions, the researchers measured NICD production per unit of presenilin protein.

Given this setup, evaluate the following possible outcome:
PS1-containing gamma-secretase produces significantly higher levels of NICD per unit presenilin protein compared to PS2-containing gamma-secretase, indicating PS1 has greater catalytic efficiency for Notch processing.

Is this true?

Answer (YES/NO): NO